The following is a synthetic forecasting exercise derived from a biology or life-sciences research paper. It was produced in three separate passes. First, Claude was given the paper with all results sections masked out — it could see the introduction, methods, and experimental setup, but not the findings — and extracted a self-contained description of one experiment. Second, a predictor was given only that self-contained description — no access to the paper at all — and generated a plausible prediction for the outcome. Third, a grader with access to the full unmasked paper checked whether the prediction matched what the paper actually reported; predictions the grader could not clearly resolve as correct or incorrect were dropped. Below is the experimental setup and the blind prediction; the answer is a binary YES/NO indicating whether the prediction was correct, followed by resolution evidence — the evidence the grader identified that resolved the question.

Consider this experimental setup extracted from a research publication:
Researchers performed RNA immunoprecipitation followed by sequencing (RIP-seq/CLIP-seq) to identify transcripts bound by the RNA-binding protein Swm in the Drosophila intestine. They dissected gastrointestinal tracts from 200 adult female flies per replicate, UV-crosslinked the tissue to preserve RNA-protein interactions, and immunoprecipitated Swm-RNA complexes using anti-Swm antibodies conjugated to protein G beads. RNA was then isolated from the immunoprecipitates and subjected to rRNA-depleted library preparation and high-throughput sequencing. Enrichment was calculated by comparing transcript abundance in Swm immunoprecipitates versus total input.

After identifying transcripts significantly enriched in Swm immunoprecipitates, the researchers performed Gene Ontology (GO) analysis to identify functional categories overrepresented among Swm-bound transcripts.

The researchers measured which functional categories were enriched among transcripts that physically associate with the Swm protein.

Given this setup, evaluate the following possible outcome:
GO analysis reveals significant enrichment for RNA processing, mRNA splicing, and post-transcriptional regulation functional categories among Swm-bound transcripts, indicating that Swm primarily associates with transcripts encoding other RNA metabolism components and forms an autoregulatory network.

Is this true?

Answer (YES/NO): NO